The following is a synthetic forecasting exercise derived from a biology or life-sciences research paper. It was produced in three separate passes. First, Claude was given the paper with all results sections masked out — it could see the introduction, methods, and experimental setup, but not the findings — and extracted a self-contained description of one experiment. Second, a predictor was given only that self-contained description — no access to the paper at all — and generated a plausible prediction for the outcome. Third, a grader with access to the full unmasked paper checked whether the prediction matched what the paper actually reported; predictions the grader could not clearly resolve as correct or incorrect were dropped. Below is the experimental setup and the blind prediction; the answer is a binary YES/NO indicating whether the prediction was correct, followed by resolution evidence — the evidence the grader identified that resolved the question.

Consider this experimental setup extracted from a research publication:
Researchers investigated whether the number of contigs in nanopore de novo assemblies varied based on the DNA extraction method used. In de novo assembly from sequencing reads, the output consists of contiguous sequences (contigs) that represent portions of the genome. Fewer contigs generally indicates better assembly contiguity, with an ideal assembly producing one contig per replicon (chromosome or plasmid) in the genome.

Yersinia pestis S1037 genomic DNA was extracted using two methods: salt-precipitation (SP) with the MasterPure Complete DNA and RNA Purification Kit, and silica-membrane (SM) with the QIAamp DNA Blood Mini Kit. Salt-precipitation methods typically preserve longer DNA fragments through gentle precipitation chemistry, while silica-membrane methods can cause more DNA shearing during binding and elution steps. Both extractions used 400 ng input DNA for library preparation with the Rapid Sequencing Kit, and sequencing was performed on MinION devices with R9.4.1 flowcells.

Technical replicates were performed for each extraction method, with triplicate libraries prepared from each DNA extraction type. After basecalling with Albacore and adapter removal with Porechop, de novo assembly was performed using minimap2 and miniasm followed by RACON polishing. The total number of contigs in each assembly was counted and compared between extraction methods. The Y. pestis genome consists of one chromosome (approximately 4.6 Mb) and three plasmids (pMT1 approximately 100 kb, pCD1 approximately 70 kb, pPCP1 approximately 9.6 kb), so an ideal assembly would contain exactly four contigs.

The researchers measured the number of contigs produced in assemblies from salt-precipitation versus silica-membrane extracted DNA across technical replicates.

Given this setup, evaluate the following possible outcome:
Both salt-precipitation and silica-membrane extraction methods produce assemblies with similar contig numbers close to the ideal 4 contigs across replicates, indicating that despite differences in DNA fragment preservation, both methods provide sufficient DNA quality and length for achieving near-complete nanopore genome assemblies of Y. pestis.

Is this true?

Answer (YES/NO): NO